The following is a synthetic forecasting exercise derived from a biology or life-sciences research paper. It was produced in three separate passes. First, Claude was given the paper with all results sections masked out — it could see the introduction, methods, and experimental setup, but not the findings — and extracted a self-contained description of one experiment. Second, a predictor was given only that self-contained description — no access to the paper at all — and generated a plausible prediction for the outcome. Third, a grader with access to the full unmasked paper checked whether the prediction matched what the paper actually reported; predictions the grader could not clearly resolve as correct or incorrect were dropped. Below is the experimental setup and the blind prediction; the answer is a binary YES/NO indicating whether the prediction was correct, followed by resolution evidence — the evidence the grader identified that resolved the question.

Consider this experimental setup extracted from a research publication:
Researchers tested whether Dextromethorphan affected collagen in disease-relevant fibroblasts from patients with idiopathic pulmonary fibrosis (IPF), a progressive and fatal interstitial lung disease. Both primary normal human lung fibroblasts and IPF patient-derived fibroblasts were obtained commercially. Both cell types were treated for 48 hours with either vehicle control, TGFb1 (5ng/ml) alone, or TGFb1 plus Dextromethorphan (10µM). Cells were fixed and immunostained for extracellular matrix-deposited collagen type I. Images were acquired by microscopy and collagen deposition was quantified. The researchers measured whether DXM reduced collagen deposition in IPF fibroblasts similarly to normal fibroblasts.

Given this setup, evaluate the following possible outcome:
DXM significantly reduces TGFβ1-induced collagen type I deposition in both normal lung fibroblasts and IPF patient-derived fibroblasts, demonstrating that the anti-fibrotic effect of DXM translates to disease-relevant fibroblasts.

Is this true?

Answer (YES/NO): YES